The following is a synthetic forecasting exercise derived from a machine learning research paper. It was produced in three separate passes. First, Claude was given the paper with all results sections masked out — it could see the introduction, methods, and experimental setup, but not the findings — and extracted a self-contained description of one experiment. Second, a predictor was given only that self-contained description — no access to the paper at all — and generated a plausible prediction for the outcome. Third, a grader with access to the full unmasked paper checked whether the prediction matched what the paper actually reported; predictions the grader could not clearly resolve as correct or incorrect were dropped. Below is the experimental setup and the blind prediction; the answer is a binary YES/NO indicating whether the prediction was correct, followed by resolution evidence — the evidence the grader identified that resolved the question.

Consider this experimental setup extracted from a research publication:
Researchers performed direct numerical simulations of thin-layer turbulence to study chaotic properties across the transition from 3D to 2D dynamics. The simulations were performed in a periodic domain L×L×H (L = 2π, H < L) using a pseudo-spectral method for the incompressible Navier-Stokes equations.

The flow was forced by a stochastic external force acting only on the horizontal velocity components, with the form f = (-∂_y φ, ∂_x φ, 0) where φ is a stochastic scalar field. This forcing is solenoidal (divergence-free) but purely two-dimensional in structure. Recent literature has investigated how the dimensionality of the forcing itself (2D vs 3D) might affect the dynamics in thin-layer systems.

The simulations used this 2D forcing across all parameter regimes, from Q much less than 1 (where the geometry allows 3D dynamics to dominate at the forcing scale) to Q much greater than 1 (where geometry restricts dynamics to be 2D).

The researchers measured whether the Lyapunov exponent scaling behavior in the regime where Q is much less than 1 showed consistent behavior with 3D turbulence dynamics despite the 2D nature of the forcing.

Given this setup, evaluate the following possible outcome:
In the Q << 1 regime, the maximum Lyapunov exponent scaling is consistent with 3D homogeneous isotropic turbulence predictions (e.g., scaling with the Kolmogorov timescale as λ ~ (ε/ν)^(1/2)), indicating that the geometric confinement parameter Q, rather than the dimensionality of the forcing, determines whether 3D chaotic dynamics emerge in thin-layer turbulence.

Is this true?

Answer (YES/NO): YES